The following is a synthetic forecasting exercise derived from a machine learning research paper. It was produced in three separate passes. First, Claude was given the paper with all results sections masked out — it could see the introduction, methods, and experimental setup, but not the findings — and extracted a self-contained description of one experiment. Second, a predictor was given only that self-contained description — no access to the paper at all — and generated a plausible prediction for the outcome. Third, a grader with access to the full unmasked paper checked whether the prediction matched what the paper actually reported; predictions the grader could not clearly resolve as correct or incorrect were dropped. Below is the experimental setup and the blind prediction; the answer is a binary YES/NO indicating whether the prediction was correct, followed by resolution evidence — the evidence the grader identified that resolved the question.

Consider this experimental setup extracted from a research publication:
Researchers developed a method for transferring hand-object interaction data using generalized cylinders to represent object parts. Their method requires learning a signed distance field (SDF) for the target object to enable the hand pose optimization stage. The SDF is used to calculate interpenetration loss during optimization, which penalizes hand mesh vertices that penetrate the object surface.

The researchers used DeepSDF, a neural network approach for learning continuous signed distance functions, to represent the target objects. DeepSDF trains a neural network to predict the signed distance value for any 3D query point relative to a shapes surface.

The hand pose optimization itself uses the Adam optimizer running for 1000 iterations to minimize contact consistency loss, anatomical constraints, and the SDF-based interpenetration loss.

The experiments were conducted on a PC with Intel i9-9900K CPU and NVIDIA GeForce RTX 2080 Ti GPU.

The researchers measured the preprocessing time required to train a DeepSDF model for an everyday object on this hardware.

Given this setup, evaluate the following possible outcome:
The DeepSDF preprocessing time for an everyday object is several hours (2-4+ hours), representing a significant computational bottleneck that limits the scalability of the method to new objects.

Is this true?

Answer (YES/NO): NO